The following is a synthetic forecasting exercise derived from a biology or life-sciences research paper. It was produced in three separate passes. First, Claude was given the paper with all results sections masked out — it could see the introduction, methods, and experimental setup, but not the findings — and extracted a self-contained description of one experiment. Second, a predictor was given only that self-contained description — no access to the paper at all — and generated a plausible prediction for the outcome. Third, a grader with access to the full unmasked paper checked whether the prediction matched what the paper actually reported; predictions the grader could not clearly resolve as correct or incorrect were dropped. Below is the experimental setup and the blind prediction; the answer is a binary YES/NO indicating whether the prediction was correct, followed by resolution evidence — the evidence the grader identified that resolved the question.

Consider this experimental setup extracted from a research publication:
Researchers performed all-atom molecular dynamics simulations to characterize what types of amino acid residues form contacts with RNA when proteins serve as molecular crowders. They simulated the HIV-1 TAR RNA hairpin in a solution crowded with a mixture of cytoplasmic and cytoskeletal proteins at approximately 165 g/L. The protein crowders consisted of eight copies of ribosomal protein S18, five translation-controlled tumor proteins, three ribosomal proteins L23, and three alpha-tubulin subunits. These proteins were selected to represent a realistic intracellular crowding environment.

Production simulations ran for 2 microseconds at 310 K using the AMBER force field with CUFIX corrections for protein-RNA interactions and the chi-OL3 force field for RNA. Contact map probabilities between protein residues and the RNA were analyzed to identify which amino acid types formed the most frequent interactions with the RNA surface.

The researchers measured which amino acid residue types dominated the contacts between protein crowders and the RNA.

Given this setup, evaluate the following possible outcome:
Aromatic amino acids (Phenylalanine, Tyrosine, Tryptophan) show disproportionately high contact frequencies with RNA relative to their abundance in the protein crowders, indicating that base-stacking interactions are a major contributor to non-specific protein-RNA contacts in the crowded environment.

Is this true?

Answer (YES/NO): NO